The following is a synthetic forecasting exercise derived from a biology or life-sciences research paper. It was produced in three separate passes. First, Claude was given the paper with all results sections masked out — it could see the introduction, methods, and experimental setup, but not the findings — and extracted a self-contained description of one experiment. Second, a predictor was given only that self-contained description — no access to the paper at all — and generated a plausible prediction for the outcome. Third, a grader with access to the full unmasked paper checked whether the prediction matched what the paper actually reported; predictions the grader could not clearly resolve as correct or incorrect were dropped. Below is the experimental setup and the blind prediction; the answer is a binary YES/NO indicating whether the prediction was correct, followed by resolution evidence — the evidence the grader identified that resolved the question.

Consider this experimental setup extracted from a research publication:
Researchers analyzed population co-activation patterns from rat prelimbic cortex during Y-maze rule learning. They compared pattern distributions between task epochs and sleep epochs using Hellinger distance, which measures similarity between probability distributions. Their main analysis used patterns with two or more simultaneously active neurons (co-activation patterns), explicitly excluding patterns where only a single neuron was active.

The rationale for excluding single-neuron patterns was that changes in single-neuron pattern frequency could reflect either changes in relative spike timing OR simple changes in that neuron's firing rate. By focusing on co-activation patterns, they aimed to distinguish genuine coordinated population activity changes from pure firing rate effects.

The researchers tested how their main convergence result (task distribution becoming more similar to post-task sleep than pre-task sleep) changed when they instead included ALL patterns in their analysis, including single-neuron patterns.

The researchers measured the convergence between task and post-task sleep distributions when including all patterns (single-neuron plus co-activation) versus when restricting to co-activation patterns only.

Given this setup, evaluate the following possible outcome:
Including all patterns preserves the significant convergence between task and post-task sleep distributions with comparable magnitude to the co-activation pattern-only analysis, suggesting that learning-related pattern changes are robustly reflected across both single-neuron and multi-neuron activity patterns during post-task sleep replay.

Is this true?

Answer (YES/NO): NO